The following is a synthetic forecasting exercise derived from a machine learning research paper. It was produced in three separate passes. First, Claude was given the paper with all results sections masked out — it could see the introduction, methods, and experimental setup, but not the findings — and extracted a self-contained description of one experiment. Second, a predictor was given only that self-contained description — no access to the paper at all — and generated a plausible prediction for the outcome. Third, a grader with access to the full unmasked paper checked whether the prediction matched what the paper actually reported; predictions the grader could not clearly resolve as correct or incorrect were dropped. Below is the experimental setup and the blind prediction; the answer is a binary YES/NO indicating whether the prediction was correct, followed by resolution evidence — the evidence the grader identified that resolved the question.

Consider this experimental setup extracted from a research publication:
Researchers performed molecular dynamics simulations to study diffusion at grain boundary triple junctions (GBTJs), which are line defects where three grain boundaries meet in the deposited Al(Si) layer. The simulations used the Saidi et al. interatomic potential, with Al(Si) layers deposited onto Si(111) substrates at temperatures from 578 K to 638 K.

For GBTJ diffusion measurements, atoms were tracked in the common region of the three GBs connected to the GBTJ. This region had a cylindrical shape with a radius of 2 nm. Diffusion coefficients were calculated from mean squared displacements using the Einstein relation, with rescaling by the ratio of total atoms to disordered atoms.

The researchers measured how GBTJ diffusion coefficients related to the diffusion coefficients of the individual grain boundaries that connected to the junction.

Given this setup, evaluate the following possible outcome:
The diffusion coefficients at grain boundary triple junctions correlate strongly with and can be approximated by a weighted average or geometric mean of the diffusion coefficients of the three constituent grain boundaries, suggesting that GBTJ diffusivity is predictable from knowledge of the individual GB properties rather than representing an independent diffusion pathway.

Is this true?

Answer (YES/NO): NO